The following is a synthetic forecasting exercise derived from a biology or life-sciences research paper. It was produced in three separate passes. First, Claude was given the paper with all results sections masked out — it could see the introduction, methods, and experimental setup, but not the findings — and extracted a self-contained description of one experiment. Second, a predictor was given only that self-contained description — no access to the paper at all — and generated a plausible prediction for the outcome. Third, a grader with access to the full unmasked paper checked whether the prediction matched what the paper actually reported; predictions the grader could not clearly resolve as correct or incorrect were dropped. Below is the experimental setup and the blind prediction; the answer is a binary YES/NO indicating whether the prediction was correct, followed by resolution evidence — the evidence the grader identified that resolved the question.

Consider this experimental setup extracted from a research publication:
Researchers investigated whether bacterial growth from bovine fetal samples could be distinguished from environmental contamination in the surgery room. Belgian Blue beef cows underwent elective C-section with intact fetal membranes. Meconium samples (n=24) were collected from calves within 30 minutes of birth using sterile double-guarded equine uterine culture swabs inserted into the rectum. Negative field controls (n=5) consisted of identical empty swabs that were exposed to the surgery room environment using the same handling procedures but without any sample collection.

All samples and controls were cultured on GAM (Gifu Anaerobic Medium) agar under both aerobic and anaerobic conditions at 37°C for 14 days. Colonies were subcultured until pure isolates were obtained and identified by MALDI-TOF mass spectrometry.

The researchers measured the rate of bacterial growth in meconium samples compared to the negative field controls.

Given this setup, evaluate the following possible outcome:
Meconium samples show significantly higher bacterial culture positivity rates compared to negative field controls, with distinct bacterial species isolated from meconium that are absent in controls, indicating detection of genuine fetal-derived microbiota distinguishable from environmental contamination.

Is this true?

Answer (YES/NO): NO